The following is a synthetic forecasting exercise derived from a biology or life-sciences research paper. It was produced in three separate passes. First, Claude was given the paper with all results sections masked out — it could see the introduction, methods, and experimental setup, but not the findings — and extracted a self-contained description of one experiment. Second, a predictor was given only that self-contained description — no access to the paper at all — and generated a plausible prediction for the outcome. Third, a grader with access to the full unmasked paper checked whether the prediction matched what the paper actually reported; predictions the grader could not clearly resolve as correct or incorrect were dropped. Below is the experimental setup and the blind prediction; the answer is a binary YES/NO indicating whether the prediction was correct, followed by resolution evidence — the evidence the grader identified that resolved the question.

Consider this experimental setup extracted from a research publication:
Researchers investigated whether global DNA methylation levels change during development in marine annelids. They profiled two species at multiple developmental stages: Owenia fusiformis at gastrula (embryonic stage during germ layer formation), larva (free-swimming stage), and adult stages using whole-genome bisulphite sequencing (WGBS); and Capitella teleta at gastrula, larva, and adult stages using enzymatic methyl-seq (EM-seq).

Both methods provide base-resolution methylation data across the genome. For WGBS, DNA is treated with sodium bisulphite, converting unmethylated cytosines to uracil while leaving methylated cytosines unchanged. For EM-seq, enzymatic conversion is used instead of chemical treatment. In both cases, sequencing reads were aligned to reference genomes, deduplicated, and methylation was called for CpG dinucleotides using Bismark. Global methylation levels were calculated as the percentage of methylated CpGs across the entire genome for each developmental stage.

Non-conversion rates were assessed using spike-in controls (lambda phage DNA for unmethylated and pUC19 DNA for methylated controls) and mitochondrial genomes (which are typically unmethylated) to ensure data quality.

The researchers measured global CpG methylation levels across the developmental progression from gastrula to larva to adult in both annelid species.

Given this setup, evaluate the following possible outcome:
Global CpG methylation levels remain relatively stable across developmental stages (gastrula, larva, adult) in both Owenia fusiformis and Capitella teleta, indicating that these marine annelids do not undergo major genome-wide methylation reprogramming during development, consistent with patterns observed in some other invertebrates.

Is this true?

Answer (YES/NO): NO